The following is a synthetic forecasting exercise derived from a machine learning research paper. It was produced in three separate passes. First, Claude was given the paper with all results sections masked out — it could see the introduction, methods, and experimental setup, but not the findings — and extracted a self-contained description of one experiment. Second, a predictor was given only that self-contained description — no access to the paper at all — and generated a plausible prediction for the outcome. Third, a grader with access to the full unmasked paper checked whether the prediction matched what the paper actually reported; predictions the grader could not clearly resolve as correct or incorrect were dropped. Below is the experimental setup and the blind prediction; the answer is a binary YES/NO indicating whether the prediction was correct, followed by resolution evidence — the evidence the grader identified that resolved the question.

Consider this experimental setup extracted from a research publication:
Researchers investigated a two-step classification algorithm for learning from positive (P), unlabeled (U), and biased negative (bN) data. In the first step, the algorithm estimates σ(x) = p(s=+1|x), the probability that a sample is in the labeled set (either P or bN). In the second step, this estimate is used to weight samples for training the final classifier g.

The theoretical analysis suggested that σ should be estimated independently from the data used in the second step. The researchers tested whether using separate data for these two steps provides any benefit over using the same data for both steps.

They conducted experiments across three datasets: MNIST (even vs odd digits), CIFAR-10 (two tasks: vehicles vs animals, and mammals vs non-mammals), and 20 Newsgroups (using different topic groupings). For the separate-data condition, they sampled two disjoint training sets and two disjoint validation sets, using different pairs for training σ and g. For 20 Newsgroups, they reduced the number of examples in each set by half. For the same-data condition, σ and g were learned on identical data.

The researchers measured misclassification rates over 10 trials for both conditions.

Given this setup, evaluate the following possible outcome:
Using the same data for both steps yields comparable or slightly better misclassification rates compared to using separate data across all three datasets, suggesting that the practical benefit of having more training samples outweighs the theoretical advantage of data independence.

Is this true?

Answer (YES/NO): YES